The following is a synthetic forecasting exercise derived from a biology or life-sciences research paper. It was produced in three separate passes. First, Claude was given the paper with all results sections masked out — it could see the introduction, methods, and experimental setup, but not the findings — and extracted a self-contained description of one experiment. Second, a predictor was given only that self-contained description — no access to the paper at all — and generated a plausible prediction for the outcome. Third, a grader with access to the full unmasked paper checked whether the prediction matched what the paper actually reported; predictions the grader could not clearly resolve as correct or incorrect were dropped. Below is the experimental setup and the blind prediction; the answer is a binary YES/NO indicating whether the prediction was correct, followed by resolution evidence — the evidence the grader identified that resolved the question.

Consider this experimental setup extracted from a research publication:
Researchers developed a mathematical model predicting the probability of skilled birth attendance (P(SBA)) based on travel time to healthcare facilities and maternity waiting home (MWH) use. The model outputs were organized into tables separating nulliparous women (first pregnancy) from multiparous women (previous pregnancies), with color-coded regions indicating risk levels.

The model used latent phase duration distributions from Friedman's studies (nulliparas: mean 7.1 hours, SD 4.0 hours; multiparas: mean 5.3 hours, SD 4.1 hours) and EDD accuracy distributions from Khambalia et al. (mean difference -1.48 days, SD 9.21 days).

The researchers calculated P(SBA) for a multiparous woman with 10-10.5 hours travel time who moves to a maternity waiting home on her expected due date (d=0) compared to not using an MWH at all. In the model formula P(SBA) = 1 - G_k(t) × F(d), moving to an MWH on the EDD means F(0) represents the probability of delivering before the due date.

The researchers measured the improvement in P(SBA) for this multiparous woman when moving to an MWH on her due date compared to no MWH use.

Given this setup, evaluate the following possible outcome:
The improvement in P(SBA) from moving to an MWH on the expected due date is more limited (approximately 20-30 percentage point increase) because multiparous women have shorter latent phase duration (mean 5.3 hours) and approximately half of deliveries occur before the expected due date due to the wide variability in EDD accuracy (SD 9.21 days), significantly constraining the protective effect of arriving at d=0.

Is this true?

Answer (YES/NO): NO